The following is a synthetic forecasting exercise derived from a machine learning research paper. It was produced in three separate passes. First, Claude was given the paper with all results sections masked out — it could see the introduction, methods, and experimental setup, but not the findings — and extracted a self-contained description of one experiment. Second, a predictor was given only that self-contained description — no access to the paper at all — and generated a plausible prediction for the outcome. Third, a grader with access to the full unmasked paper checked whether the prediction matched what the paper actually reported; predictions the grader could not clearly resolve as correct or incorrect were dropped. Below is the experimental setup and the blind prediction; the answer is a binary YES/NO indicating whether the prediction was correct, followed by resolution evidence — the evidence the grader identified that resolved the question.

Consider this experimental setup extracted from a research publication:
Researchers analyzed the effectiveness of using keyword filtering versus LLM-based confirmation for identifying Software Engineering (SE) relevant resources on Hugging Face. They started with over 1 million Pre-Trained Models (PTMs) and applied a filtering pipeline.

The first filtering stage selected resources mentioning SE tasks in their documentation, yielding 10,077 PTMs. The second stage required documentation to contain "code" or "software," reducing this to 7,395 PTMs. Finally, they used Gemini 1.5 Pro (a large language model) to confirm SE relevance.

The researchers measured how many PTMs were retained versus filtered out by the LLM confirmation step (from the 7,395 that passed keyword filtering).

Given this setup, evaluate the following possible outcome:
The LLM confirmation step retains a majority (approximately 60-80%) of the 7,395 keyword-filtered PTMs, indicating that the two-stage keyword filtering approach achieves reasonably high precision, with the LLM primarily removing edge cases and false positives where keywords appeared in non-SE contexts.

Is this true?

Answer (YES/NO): NO